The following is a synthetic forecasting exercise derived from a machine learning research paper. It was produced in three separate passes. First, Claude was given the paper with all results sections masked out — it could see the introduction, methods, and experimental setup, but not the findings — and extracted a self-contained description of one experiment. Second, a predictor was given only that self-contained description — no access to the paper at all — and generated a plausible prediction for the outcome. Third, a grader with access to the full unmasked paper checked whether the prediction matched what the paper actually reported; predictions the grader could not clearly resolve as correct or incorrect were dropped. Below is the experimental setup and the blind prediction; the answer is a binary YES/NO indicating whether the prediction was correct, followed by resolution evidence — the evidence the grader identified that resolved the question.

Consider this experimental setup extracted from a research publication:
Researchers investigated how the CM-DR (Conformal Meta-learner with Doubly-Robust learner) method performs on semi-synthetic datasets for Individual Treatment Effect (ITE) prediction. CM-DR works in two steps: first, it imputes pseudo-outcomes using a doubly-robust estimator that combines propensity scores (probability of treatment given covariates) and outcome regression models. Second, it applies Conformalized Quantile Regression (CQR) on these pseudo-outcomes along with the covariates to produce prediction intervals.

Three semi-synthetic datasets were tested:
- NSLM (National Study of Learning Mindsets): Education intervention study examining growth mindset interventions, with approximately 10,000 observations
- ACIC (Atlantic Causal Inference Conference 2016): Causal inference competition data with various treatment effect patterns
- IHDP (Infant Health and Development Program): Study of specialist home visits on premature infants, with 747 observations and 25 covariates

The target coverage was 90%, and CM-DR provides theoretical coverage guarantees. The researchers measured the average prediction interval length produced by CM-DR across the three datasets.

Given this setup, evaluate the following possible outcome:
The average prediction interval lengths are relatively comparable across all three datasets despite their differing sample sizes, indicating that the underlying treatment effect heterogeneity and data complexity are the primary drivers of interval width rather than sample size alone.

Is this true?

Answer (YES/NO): NO